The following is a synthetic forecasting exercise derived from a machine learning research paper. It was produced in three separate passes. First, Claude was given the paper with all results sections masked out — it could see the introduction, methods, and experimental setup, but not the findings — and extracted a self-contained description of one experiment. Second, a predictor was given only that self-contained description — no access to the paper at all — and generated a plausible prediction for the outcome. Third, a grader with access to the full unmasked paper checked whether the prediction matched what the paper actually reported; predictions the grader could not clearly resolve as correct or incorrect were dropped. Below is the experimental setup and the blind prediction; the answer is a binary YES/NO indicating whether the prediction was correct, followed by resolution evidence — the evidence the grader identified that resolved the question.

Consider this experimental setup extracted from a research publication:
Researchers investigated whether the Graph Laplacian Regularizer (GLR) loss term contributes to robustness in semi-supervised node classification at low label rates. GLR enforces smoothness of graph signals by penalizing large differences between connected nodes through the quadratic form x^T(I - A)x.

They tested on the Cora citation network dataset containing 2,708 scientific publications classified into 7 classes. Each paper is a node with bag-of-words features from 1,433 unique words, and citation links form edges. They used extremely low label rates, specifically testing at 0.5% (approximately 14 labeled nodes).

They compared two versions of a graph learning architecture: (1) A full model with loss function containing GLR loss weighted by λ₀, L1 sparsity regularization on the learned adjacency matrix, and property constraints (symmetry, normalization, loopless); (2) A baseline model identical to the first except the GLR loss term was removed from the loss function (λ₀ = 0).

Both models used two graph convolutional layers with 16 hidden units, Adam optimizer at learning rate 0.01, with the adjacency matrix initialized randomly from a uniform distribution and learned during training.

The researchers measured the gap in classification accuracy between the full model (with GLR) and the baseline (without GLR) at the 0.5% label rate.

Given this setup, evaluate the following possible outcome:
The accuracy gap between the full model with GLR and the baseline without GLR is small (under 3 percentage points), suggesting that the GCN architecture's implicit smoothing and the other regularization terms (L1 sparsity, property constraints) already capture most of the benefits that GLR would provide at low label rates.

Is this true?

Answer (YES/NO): NO